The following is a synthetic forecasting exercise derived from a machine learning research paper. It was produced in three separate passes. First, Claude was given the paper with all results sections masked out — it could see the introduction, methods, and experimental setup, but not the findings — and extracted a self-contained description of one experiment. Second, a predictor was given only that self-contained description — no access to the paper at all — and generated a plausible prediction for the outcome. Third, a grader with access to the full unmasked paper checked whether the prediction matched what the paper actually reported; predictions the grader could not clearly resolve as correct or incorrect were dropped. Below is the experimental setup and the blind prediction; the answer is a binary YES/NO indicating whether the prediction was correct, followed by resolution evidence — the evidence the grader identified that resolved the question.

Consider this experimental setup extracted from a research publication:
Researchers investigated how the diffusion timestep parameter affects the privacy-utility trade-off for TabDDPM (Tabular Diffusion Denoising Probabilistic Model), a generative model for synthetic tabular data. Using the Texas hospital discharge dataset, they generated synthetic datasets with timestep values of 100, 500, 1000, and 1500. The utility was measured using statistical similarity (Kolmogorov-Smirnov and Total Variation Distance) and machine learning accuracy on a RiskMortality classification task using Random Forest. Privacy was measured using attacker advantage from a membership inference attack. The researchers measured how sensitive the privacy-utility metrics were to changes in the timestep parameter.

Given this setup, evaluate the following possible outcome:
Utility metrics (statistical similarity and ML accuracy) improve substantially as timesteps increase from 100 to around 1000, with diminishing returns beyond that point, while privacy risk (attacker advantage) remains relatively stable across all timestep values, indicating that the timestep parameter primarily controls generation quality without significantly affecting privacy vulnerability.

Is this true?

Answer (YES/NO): NO